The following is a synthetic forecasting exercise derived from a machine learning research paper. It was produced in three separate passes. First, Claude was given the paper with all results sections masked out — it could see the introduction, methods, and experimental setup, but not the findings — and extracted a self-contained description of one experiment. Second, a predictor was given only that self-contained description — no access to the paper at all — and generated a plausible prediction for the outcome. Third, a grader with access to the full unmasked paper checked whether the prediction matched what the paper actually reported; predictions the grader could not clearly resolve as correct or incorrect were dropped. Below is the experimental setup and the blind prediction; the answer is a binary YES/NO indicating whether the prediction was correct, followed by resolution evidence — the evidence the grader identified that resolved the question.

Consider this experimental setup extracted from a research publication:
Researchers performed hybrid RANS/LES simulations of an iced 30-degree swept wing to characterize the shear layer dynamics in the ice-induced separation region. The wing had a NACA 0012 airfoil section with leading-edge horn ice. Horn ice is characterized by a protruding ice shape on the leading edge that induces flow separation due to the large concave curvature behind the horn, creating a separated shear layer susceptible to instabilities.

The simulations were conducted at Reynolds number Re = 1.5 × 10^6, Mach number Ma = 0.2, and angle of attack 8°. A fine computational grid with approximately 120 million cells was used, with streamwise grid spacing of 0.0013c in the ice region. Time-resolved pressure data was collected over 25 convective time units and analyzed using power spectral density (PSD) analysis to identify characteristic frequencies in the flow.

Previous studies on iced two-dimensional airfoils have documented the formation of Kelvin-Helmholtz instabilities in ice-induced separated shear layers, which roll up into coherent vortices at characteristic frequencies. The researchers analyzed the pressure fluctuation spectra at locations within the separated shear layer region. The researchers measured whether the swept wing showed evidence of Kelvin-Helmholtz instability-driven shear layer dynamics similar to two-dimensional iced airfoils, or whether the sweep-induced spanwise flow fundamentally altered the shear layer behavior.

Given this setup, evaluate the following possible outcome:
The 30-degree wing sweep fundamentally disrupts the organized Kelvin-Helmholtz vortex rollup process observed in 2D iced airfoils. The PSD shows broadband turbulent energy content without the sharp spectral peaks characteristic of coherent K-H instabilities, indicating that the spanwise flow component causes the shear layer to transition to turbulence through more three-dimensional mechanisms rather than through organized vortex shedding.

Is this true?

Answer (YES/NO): NO